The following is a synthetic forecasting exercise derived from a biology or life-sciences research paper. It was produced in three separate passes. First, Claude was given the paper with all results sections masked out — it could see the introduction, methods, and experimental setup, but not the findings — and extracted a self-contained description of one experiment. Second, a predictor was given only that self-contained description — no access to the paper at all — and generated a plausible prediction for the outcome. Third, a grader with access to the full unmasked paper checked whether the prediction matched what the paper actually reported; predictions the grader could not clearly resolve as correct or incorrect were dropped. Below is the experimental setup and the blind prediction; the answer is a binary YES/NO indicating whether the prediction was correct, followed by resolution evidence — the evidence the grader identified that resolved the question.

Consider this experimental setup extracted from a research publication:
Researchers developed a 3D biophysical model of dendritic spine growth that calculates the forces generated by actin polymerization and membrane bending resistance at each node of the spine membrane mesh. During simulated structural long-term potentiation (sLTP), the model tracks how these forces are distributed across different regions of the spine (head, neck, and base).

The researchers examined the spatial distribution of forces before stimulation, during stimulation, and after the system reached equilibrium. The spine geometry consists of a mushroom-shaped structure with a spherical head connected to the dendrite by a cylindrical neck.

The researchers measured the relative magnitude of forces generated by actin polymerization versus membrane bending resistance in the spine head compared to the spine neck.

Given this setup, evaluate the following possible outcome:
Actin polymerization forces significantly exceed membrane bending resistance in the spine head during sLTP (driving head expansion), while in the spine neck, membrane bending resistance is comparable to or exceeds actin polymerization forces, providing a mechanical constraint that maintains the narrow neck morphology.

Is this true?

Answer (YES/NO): YES